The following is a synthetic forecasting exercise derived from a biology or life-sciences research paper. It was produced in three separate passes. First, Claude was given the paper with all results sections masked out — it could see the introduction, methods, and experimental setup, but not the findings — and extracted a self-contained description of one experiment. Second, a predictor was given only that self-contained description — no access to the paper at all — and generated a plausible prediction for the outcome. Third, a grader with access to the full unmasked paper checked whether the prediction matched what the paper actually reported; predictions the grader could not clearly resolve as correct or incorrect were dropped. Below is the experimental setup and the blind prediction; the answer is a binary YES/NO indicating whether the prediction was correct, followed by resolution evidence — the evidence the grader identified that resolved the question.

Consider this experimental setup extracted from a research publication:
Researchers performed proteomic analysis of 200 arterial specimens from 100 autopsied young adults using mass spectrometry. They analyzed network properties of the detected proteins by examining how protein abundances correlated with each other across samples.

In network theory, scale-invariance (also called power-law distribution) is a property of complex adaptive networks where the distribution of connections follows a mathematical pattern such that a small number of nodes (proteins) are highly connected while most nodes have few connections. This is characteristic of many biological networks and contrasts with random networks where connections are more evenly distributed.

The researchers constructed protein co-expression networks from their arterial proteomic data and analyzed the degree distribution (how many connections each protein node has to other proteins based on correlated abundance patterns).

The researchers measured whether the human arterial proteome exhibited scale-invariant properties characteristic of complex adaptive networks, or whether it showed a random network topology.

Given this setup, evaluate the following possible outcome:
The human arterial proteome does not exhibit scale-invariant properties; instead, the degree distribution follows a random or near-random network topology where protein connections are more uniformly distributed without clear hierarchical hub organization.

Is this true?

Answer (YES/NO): NO